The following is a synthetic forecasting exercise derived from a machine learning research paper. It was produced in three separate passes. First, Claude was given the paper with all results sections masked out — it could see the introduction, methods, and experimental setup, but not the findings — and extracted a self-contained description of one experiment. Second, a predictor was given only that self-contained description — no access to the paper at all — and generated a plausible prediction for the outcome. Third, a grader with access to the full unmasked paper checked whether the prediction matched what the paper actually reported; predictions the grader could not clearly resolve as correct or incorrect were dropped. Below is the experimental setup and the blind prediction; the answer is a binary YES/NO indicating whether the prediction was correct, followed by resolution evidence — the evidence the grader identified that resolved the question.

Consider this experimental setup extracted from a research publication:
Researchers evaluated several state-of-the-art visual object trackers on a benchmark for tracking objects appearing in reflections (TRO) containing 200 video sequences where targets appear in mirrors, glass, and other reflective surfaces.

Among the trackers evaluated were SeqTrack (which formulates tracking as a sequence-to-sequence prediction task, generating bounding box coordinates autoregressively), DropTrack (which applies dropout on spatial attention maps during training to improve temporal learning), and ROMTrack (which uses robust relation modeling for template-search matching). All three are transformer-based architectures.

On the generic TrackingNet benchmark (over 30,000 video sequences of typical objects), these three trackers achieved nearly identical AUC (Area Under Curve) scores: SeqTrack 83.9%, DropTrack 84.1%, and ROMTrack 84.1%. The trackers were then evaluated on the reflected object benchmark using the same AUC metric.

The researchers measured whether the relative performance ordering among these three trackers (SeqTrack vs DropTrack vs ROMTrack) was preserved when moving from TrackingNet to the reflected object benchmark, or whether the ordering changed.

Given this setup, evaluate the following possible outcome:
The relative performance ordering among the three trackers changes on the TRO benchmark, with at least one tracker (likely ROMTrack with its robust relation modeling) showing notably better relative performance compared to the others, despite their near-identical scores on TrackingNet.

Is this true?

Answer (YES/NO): NO